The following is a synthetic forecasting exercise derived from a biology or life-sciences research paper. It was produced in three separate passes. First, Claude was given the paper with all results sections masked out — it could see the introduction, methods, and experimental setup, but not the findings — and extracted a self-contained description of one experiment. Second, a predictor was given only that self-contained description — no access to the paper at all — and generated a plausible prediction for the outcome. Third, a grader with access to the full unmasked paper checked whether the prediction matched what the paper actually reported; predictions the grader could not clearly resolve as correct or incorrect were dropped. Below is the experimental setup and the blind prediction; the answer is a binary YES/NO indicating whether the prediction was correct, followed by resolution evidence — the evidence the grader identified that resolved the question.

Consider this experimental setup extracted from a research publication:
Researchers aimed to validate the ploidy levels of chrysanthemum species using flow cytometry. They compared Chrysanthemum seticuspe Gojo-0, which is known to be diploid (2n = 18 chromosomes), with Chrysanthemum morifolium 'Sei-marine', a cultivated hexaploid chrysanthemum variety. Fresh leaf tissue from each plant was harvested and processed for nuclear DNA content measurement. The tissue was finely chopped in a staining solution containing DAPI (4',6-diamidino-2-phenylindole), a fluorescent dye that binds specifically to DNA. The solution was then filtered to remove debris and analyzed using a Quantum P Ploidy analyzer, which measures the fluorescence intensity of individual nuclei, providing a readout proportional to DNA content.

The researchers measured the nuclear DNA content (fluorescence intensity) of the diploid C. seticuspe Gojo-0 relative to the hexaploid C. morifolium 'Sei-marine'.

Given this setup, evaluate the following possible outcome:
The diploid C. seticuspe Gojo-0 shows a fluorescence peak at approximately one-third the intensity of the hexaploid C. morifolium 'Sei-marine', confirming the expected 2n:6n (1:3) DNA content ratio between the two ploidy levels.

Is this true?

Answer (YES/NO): NO